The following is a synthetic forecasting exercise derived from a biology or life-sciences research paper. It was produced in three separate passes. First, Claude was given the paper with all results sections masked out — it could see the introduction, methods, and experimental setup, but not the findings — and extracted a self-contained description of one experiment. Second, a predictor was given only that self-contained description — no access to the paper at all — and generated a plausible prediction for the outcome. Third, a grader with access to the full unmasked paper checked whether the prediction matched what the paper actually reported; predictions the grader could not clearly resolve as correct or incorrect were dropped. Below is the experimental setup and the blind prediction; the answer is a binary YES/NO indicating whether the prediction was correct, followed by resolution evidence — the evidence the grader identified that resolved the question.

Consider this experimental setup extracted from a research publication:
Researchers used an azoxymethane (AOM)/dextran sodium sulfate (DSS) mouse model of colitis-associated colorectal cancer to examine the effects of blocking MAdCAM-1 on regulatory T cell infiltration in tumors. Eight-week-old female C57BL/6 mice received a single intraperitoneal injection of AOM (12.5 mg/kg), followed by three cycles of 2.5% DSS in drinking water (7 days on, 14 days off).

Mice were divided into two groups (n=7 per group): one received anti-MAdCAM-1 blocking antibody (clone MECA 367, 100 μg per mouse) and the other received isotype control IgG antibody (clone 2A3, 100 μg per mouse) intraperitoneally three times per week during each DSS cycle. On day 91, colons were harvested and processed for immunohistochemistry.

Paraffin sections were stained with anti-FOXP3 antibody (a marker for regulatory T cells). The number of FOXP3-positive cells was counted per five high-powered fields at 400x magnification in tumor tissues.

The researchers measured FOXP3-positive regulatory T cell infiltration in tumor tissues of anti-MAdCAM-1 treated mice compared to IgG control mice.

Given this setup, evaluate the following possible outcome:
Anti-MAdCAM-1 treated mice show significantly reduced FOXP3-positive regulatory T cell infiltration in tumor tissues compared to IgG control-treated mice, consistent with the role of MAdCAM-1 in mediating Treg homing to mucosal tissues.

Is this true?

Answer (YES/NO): NO